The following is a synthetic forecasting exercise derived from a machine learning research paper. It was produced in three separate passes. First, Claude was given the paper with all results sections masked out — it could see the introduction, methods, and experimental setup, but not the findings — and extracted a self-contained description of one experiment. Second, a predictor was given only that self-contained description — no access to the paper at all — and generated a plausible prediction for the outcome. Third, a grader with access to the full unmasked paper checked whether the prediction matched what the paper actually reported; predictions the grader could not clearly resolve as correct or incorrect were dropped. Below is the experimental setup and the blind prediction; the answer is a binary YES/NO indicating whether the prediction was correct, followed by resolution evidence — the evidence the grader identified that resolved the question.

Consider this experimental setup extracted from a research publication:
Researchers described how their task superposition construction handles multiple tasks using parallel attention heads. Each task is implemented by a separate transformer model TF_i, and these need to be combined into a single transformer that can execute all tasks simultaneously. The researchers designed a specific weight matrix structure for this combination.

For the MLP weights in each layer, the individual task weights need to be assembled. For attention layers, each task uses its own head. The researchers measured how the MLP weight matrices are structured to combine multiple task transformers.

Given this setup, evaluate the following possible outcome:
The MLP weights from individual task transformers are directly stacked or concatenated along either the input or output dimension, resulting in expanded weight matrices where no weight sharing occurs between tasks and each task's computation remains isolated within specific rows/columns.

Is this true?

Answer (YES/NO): NO